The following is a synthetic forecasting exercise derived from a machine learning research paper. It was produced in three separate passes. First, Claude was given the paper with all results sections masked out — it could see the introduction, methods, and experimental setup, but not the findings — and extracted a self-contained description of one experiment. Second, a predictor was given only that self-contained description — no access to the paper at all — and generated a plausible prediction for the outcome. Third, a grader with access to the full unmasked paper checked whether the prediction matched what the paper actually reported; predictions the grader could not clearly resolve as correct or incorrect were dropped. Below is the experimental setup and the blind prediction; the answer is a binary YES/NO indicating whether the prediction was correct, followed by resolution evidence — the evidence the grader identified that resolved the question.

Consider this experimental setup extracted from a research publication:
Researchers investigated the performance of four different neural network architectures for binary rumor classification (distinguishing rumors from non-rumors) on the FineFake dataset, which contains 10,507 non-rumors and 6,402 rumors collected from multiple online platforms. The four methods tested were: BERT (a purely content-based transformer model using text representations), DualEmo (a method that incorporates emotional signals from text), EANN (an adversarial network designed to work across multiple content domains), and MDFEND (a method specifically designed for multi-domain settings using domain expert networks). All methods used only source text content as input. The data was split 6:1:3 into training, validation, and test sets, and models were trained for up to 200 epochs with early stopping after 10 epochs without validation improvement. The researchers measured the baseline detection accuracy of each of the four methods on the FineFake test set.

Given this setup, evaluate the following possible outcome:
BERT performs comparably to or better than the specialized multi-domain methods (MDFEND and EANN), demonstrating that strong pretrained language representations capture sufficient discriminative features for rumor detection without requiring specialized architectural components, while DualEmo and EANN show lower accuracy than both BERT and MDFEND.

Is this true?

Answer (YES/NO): NO